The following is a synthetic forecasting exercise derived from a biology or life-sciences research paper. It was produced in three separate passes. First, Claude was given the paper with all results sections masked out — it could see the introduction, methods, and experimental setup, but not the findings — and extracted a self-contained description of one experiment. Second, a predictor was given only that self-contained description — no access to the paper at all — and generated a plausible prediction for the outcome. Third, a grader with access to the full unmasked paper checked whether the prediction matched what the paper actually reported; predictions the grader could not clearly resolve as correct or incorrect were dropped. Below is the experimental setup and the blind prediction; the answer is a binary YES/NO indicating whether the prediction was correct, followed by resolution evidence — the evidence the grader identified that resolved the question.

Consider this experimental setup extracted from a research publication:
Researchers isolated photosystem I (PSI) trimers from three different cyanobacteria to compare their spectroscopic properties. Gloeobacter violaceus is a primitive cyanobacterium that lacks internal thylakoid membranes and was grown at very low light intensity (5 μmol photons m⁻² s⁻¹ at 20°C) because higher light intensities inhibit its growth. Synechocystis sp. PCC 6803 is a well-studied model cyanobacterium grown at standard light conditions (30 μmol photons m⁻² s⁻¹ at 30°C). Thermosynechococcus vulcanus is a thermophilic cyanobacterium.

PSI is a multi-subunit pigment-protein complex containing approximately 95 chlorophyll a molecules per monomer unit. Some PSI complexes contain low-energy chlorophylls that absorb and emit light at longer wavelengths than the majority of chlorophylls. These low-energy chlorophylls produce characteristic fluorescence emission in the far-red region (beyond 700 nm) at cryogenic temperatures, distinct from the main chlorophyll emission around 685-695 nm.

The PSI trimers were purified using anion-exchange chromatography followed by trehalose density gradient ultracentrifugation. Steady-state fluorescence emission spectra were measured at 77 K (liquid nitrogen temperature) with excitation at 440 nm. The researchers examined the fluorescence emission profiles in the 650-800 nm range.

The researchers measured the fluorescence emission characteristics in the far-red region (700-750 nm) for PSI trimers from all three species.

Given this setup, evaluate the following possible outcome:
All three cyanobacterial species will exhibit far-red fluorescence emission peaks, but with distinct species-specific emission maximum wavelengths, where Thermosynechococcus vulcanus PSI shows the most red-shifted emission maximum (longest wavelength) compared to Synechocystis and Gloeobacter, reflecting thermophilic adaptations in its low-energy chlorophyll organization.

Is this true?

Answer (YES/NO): NO